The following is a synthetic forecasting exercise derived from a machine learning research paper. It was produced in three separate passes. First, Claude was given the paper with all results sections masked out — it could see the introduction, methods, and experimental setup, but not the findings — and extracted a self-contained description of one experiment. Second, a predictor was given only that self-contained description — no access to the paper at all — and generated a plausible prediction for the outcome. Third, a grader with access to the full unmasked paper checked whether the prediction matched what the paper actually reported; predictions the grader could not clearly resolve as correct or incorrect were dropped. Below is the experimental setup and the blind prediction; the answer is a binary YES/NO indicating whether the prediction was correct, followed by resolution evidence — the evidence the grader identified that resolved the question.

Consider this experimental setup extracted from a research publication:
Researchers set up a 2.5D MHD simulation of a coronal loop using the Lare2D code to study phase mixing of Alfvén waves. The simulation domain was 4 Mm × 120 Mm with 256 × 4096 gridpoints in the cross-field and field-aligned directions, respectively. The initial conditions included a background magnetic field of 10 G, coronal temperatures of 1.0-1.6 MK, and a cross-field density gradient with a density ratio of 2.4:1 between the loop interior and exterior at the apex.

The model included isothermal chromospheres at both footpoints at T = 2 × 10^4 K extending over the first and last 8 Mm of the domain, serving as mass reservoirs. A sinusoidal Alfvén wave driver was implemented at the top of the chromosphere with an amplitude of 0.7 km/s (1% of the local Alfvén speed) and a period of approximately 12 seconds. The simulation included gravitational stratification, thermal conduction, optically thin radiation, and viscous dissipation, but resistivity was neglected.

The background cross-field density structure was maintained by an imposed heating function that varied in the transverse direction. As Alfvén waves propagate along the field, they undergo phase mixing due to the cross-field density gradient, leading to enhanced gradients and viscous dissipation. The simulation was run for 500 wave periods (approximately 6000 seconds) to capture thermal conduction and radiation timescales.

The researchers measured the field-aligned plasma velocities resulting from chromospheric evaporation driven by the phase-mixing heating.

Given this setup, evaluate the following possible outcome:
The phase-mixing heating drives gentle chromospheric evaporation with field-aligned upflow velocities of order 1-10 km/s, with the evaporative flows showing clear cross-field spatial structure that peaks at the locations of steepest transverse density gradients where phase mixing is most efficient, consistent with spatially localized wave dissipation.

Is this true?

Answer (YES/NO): NO